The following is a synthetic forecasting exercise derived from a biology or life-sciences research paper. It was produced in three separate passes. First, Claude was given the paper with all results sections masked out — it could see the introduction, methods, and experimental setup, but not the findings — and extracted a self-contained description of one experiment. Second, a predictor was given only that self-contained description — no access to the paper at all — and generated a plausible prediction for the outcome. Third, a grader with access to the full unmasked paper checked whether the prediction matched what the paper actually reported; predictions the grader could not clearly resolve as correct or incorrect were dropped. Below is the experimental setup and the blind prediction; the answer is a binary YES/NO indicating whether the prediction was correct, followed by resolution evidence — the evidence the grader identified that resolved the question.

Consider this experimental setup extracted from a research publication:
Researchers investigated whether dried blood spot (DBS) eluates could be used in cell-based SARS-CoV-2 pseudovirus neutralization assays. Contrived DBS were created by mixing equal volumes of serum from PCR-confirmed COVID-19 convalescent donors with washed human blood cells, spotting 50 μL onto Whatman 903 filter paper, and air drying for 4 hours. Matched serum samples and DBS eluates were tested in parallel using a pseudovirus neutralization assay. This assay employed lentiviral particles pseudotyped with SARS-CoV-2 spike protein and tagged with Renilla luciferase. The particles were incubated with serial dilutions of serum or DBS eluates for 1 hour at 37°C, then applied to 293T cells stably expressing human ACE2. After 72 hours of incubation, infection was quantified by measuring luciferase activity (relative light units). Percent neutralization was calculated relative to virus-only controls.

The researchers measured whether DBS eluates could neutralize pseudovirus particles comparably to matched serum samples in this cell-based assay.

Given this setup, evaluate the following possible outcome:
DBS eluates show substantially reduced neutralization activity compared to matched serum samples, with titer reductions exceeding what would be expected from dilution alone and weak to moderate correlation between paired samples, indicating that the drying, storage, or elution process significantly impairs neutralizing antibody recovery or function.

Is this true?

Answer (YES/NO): NO